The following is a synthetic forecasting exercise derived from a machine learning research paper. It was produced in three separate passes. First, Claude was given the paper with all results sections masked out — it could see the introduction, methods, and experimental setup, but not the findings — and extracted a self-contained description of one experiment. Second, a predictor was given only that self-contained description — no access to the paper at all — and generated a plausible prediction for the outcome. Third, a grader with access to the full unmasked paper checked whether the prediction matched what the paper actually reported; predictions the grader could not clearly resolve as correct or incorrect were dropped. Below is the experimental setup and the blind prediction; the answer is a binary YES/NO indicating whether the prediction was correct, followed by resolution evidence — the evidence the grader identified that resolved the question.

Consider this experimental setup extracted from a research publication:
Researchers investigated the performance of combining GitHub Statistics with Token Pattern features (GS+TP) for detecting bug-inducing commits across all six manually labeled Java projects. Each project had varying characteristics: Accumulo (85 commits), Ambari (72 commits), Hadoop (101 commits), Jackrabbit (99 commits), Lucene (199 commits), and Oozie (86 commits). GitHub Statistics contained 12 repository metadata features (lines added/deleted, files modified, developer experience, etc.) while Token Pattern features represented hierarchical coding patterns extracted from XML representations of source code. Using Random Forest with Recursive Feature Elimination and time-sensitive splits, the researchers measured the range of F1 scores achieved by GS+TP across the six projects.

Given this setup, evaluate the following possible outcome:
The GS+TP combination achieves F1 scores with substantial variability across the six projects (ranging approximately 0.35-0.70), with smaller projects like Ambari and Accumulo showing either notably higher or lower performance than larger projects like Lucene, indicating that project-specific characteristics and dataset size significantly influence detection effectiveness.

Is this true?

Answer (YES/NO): NO